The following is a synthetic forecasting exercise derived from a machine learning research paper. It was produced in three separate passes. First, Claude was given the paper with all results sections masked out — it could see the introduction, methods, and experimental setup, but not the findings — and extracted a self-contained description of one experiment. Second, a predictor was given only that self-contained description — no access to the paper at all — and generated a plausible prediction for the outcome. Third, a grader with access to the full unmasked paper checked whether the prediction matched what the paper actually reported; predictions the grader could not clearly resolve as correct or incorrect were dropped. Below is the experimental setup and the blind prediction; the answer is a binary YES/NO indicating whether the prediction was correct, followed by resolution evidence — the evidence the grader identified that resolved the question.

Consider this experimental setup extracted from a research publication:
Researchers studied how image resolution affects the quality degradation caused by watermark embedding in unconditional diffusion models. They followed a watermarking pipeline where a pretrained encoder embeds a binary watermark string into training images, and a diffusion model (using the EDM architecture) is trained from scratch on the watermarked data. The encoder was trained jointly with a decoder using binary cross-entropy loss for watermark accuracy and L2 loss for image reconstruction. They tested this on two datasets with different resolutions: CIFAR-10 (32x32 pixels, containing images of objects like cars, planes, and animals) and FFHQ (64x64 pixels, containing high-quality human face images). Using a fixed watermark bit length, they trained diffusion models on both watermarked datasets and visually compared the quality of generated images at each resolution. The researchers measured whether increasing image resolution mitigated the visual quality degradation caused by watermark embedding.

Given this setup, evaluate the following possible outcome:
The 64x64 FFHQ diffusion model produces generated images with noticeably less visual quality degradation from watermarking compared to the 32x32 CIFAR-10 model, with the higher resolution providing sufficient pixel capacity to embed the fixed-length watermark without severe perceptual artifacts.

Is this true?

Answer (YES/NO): YES